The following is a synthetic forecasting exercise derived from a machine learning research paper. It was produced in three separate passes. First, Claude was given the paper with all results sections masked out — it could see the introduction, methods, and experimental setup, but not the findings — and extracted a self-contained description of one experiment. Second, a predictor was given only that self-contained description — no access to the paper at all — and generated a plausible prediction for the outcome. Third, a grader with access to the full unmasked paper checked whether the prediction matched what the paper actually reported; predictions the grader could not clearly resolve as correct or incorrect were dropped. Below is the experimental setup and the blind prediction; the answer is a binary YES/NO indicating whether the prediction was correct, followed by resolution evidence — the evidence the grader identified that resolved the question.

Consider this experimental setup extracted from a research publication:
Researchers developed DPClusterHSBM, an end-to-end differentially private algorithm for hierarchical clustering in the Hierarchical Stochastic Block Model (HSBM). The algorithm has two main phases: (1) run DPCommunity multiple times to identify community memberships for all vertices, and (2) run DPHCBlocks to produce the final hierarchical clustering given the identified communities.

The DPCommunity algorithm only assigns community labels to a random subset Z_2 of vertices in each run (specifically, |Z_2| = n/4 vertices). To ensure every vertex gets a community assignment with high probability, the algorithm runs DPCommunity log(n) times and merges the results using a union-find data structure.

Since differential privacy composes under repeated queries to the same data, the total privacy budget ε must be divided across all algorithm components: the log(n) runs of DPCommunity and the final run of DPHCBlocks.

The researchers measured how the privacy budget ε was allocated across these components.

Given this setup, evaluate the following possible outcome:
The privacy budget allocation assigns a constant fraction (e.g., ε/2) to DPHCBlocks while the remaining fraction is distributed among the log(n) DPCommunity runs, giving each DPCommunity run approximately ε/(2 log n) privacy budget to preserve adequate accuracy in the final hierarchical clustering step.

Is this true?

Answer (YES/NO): YES